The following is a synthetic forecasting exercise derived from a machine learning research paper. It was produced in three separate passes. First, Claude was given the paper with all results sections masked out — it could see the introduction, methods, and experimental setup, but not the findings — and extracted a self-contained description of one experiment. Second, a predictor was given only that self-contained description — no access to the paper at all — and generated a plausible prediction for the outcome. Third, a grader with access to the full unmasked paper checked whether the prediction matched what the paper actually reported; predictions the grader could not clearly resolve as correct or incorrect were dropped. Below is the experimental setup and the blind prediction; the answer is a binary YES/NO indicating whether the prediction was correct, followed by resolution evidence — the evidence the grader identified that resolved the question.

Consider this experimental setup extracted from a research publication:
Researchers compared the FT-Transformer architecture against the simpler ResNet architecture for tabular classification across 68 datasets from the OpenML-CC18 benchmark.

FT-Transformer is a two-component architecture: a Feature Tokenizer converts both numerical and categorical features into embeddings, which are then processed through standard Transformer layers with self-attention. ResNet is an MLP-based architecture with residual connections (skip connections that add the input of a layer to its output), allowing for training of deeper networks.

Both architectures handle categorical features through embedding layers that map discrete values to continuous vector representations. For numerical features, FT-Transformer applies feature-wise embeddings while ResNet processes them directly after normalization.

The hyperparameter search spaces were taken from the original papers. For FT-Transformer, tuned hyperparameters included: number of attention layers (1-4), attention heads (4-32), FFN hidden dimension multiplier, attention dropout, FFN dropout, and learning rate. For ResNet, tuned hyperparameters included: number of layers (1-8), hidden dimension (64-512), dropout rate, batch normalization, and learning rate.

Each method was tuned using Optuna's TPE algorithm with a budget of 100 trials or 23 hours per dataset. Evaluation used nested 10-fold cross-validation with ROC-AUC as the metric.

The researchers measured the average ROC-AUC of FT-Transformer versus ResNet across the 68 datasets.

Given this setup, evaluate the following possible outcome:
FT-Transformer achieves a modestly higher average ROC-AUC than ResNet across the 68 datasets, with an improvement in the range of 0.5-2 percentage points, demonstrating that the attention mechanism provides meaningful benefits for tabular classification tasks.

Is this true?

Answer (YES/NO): NO